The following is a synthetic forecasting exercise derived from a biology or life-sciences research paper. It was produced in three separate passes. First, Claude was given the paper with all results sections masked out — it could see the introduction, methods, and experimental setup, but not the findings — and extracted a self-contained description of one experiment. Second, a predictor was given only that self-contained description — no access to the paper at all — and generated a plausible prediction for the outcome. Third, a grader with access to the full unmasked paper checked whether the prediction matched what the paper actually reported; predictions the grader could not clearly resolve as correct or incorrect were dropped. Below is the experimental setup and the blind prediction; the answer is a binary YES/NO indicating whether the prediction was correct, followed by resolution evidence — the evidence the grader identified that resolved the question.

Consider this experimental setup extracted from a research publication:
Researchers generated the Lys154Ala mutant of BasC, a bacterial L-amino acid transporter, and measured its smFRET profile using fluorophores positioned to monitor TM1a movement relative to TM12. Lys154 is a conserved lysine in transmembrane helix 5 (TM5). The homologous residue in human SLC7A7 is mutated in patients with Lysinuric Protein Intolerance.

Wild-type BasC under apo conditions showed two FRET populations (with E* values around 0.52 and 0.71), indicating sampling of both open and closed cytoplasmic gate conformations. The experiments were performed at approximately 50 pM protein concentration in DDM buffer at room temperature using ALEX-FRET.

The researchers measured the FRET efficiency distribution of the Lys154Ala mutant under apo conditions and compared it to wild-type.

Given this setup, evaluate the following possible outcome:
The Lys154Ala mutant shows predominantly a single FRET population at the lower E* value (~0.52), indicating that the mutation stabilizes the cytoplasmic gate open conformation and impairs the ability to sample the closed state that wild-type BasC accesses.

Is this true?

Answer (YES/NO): YES